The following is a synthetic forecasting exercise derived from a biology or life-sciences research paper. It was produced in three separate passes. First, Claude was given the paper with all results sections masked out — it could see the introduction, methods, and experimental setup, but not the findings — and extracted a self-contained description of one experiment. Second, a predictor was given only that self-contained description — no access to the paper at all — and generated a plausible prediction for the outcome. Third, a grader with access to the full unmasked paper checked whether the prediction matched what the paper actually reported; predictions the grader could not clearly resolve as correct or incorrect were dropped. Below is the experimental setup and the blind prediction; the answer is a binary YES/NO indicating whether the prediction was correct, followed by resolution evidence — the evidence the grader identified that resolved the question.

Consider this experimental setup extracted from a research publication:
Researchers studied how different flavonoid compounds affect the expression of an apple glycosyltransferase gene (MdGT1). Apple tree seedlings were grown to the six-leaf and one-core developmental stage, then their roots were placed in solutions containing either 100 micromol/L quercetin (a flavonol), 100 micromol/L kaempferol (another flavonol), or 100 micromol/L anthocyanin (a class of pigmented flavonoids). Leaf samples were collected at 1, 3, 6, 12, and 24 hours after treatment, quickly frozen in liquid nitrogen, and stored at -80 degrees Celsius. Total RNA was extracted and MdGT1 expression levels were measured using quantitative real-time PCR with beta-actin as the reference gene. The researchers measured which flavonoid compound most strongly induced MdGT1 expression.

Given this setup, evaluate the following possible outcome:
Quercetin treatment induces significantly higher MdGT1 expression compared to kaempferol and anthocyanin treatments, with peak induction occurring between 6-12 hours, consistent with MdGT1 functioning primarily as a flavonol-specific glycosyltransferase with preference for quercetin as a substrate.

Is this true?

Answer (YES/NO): NO